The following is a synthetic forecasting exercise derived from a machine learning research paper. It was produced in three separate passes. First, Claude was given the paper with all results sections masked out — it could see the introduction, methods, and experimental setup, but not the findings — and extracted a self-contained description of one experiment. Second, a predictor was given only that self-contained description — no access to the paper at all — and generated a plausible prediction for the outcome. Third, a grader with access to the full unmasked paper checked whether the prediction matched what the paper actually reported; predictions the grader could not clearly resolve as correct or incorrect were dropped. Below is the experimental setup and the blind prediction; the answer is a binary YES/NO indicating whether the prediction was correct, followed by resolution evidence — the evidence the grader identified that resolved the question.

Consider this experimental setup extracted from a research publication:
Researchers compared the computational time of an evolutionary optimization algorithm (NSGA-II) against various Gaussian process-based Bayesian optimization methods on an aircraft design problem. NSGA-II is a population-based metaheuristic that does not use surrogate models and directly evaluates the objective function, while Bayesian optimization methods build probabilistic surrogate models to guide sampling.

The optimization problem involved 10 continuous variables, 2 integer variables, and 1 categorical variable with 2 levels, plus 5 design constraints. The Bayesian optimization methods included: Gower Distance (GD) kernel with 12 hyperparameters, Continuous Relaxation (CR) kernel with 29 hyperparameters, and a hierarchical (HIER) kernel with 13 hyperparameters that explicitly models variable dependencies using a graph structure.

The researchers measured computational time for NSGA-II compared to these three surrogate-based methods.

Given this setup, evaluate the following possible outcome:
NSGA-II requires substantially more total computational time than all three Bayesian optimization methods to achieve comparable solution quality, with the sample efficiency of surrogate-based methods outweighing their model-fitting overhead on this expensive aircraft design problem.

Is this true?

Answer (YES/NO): NO